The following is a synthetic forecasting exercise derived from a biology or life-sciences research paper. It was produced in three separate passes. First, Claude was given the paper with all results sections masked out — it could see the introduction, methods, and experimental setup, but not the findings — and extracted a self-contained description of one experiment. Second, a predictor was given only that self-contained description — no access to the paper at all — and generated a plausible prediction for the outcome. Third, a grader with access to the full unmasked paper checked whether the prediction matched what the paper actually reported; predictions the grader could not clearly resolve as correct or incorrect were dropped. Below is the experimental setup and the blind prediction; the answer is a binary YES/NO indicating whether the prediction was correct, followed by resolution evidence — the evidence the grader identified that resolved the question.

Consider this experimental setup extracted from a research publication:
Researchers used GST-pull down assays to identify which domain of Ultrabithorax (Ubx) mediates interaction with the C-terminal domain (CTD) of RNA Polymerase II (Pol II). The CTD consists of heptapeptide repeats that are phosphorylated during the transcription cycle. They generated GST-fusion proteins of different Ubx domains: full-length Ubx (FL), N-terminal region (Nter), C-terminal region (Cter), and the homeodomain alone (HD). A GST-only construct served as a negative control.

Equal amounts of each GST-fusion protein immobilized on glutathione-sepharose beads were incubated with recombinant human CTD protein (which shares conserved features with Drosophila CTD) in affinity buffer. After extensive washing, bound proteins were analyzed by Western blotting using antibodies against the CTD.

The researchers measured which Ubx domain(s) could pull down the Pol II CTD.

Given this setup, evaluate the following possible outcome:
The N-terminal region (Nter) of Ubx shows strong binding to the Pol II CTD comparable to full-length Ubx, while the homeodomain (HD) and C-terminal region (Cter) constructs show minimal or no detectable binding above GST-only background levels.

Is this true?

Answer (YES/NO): NO